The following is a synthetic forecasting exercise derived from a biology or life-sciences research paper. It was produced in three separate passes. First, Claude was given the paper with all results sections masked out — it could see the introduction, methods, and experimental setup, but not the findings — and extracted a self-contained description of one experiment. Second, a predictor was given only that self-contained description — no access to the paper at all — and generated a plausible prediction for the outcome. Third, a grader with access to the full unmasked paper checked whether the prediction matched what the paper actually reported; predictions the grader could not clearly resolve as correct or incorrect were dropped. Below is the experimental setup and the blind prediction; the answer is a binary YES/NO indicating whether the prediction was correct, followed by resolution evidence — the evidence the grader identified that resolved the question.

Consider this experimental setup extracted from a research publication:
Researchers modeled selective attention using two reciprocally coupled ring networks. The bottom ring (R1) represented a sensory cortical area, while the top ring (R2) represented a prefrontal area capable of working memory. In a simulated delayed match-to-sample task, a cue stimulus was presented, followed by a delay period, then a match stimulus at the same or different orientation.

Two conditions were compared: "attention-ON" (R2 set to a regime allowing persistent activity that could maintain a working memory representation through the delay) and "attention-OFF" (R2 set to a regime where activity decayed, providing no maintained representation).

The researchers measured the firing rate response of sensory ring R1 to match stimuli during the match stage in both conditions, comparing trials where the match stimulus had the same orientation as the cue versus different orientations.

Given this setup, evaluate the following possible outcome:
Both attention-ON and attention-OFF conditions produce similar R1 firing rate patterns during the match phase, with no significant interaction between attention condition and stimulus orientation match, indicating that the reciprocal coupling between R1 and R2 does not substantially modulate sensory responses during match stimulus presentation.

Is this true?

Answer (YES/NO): NO